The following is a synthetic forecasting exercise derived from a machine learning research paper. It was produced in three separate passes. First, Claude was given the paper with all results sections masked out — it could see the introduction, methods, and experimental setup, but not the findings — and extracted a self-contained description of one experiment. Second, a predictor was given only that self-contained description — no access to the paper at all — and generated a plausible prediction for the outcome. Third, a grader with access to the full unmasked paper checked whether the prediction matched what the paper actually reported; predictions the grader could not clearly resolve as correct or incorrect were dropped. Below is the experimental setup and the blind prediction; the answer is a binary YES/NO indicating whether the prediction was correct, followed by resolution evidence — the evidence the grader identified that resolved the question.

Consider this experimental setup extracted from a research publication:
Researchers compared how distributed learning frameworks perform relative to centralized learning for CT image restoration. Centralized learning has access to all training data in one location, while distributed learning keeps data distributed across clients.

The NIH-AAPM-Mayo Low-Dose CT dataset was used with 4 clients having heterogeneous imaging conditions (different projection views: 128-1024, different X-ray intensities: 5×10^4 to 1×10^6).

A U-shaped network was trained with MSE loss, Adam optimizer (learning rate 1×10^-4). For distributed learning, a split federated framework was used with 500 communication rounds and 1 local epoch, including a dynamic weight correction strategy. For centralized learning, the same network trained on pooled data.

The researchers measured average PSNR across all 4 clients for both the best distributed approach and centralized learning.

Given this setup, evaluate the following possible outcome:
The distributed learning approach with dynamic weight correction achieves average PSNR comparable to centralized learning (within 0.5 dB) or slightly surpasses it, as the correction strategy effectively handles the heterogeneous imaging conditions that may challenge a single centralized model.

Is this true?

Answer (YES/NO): YES